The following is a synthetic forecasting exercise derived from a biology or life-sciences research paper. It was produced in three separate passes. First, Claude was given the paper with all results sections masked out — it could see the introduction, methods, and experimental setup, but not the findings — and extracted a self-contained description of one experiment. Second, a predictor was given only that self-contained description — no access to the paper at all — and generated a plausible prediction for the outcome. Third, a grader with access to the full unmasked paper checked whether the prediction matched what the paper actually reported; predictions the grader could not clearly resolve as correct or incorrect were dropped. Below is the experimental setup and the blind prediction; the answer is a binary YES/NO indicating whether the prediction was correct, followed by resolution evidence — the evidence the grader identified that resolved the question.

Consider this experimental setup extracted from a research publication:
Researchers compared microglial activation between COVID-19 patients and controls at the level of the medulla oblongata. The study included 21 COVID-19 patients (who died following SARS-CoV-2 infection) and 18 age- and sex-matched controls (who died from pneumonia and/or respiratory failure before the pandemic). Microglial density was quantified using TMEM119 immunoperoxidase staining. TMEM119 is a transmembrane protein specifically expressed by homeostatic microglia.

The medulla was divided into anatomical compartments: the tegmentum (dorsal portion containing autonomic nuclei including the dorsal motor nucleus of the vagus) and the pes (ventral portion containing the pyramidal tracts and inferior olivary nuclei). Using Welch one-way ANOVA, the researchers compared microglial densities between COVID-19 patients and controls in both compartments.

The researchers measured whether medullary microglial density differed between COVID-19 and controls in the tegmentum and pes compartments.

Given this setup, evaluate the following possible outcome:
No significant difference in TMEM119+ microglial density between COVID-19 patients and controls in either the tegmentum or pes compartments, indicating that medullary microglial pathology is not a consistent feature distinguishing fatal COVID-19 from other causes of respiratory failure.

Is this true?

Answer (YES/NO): NO